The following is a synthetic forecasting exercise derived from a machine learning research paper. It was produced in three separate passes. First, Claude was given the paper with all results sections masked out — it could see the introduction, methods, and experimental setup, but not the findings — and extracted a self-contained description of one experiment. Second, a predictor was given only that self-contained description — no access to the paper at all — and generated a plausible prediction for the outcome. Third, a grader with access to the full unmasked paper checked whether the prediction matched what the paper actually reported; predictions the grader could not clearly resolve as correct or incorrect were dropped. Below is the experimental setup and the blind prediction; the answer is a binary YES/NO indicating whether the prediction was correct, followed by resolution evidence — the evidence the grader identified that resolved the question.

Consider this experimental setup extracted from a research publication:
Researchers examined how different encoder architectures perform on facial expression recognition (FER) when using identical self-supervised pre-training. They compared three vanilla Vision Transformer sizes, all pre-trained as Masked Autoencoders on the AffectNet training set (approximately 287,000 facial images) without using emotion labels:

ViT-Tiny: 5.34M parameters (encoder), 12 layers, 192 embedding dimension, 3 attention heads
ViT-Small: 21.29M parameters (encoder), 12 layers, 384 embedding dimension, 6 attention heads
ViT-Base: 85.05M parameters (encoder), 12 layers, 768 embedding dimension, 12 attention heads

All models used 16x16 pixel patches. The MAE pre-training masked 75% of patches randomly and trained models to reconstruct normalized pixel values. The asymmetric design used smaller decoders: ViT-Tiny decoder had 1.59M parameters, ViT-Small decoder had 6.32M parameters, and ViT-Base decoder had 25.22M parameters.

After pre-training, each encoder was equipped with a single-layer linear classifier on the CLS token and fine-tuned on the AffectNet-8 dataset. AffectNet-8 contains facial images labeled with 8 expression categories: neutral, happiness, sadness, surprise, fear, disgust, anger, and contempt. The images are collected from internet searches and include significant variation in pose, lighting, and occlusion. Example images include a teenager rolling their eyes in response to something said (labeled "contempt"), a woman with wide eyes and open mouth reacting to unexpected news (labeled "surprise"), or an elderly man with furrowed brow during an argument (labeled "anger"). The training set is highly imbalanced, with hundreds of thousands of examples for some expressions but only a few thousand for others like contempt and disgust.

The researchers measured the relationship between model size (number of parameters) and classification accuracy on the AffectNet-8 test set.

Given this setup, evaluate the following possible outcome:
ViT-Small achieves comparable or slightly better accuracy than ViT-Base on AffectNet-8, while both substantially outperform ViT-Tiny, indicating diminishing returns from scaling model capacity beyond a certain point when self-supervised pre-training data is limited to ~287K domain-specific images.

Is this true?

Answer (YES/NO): NO